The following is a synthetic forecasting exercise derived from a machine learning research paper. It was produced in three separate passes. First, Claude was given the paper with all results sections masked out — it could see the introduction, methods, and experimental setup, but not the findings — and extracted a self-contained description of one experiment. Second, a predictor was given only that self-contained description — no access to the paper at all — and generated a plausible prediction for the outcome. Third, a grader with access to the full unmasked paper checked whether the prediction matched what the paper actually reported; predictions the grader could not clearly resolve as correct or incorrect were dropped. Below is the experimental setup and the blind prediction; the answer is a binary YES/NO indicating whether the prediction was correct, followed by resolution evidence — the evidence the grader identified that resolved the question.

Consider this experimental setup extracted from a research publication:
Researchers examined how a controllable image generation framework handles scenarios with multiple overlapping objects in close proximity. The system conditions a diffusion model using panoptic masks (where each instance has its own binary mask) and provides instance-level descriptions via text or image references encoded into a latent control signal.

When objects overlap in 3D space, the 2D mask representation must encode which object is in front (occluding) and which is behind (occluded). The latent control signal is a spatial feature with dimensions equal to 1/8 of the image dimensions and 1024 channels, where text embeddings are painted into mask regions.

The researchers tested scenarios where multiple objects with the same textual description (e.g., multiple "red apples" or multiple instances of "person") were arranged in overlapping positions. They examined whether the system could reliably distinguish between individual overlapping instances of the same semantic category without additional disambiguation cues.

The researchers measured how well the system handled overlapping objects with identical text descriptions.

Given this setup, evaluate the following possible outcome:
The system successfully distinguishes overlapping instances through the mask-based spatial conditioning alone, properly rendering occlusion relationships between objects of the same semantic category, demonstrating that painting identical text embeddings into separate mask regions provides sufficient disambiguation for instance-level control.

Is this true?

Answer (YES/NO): NO